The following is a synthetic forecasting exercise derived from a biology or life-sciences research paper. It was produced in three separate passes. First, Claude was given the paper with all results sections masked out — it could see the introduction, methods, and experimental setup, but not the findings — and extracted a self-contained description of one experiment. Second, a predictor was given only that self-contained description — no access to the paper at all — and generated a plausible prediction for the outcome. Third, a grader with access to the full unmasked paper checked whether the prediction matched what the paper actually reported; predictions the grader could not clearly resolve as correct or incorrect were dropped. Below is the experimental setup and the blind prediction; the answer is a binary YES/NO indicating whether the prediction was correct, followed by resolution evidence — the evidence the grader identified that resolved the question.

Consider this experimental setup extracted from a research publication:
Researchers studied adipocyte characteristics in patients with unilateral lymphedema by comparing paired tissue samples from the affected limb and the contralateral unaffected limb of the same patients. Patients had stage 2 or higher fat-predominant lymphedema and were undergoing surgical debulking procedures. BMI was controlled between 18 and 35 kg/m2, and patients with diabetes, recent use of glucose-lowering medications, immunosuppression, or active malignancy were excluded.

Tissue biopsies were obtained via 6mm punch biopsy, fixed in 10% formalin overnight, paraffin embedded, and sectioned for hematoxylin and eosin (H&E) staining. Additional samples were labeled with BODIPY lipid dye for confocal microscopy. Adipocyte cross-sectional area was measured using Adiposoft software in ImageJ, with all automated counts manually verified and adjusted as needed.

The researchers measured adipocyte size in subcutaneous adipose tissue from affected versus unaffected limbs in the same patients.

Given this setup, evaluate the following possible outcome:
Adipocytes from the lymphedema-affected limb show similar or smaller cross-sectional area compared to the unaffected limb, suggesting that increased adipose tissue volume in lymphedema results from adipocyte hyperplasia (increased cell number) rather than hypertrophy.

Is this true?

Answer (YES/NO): YES